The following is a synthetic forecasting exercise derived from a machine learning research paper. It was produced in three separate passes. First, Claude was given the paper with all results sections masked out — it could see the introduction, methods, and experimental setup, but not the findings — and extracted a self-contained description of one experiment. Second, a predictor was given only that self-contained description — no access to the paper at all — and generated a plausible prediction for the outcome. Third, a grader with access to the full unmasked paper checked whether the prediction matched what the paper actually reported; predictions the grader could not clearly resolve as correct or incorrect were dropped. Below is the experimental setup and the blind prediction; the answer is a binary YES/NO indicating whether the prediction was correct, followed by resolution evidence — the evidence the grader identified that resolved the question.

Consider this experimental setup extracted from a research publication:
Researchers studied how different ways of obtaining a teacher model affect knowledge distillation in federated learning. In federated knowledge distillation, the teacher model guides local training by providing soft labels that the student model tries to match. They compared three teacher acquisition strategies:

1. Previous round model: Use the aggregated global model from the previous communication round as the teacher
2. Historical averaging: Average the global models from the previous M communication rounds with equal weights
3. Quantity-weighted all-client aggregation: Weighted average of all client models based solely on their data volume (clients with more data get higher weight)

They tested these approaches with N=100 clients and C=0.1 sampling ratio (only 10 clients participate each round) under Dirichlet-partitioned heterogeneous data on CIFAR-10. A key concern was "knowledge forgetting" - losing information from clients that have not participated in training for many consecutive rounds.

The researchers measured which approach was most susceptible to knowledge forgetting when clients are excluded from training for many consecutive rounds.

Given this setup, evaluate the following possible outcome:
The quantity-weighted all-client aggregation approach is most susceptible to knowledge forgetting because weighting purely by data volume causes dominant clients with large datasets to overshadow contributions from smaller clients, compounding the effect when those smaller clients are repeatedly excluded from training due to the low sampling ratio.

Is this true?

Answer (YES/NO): NO